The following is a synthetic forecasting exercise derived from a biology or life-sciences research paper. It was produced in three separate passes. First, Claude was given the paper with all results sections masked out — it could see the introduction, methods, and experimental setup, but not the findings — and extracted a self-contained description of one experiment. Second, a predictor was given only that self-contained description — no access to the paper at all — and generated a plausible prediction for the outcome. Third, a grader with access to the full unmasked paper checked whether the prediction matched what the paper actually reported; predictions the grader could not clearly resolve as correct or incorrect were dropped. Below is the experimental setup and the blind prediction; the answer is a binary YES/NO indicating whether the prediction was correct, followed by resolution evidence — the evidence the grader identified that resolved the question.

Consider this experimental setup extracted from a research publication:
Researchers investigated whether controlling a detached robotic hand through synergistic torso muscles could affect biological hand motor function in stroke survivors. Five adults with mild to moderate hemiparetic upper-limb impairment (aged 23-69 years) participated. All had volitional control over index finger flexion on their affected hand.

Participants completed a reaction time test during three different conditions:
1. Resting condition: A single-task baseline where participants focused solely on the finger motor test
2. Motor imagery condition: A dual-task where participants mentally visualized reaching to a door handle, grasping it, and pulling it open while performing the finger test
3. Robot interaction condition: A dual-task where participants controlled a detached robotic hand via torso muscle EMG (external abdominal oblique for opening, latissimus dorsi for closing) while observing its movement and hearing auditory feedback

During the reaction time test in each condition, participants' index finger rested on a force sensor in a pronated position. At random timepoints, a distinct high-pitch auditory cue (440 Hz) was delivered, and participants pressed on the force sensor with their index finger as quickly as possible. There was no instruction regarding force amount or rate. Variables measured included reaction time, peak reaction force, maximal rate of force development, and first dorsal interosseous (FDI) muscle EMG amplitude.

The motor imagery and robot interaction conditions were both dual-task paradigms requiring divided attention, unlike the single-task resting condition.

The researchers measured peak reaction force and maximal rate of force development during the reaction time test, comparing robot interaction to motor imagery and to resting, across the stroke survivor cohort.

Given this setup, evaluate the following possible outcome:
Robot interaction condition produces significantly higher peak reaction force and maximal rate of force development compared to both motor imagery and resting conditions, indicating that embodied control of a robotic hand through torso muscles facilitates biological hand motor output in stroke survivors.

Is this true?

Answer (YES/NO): NO